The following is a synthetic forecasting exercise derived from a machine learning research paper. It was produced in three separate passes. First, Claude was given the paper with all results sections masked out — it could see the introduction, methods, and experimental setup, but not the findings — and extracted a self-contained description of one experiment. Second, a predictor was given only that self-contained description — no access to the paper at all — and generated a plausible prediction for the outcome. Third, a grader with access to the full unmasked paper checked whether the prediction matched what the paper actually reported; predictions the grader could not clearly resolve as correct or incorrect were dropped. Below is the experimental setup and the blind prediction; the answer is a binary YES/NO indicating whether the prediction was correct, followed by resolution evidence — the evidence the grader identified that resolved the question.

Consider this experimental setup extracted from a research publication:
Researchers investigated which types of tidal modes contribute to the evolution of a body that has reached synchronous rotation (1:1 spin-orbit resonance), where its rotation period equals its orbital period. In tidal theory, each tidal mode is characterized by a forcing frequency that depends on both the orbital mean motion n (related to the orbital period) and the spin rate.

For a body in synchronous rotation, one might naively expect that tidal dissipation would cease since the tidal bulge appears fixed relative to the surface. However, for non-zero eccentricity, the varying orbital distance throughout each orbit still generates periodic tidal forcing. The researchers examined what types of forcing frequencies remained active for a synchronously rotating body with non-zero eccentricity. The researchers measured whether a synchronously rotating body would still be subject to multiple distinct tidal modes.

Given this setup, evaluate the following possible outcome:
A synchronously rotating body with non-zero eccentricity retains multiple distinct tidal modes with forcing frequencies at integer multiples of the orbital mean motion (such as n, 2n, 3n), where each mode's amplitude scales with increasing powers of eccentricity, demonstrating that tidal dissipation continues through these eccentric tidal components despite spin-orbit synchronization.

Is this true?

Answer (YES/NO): YES